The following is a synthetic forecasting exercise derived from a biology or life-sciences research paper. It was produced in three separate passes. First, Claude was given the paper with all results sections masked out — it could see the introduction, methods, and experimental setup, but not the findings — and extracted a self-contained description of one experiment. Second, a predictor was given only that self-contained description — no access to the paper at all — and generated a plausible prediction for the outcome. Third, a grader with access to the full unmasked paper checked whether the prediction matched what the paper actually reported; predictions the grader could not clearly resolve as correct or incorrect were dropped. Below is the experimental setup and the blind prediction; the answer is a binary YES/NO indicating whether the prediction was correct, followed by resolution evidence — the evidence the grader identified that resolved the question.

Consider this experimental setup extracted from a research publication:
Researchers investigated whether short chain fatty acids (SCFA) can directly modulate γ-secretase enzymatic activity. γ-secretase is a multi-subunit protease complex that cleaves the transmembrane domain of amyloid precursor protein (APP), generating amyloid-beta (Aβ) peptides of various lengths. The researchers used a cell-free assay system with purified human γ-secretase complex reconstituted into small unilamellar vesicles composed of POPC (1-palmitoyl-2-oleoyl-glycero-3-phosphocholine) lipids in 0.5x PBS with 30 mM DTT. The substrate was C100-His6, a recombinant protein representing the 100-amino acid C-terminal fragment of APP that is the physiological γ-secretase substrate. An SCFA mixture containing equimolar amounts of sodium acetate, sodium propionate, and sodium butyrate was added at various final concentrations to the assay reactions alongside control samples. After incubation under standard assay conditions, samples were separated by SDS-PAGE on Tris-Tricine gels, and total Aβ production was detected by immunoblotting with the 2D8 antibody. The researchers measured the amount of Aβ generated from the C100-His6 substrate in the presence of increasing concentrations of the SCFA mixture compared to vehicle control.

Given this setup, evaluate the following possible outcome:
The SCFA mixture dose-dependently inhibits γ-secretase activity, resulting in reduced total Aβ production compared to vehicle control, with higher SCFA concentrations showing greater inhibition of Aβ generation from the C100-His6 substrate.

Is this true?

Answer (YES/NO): NO